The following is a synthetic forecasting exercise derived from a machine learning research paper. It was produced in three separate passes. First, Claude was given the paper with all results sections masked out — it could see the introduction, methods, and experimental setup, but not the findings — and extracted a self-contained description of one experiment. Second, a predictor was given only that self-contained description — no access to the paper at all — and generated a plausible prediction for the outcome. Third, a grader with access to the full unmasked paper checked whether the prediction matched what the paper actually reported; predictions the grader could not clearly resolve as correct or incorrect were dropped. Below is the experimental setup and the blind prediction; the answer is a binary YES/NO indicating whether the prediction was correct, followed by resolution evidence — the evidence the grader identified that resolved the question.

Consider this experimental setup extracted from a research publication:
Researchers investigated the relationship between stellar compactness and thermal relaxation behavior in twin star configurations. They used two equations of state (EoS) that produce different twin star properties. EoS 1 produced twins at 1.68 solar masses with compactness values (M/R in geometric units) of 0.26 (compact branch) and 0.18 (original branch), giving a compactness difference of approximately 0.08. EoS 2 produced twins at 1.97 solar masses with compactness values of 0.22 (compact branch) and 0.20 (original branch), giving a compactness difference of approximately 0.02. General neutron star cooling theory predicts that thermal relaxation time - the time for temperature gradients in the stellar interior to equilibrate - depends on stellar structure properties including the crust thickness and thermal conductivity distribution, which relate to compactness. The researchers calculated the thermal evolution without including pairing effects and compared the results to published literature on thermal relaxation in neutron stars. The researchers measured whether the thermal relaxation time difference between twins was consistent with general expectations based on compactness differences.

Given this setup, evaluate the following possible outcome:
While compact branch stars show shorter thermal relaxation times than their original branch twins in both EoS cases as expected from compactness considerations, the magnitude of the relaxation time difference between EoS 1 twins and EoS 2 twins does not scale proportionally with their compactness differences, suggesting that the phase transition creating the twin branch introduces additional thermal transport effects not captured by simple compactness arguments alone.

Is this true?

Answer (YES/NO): NO